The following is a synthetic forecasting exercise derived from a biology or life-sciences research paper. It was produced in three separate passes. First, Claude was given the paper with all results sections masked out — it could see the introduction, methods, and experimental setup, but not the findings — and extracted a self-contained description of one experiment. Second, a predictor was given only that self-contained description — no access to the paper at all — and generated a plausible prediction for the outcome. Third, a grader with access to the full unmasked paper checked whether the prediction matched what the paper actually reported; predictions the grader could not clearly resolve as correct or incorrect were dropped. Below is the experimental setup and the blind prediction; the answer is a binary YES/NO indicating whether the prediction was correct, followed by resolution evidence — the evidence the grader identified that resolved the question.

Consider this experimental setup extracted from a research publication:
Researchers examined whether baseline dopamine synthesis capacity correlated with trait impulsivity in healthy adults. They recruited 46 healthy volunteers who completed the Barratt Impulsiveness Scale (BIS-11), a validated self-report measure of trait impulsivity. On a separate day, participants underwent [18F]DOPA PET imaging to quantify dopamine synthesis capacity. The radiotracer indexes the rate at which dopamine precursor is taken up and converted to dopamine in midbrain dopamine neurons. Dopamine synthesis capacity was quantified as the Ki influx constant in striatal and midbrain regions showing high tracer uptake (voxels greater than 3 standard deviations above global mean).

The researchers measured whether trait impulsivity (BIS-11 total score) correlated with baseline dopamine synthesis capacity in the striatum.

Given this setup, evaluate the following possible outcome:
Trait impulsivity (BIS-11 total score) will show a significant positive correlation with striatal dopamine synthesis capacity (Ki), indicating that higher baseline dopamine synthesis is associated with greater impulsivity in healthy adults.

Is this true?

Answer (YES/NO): NO